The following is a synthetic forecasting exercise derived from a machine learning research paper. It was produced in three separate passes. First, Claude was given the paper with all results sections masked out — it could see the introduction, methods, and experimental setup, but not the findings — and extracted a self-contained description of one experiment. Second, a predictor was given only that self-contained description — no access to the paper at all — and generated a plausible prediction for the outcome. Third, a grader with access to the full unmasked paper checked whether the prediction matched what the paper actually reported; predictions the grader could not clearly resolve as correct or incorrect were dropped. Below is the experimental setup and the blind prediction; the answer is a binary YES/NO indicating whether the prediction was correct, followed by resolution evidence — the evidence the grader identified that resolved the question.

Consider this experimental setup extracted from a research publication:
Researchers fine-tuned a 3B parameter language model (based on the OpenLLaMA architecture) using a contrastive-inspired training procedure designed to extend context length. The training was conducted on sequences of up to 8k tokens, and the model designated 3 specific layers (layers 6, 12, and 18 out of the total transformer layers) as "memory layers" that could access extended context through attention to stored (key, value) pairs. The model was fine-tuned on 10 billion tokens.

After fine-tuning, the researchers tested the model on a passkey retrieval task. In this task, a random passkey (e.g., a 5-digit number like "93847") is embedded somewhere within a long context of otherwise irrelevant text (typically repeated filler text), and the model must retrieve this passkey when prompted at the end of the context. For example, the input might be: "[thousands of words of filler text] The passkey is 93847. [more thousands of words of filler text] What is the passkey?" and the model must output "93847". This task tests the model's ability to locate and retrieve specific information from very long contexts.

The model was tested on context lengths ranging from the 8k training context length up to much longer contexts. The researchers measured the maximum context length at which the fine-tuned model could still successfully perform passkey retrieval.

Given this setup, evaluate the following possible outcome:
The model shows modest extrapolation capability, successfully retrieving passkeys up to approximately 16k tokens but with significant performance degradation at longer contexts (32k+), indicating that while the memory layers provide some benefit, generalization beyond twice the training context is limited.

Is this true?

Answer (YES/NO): NO